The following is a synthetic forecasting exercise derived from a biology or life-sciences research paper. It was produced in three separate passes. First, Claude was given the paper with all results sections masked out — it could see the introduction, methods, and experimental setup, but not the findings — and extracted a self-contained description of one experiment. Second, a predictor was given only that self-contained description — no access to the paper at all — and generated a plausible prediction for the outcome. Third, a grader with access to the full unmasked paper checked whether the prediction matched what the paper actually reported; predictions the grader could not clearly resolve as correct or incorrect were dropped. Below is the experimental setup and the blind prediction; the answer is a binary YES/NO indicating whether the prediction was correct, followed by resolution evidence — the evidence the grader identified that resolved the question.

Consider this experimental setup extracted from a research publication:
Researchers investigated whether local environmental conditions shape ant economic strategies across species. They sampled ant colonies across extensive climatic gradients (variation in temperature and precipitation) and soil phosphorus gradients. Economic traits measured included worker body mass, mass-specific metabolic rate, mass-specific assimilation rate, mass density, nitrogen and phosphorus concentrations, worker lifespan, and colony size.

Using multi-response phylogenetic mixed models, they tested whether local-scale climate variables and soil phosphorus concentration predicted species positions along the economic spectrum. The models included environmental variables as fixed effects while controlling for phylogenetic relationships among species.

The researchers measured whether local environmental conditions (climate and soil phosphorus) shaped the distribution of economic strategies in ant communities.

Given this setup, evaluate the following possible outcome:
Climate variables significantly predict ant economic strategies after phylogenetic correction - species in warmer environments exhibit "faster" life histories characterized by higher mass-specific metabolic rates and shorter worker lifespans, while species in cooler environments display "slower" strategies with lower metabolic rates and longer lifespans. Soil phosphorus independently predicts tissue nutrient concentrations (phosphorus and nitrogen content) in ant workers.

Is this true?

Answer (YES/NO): NO